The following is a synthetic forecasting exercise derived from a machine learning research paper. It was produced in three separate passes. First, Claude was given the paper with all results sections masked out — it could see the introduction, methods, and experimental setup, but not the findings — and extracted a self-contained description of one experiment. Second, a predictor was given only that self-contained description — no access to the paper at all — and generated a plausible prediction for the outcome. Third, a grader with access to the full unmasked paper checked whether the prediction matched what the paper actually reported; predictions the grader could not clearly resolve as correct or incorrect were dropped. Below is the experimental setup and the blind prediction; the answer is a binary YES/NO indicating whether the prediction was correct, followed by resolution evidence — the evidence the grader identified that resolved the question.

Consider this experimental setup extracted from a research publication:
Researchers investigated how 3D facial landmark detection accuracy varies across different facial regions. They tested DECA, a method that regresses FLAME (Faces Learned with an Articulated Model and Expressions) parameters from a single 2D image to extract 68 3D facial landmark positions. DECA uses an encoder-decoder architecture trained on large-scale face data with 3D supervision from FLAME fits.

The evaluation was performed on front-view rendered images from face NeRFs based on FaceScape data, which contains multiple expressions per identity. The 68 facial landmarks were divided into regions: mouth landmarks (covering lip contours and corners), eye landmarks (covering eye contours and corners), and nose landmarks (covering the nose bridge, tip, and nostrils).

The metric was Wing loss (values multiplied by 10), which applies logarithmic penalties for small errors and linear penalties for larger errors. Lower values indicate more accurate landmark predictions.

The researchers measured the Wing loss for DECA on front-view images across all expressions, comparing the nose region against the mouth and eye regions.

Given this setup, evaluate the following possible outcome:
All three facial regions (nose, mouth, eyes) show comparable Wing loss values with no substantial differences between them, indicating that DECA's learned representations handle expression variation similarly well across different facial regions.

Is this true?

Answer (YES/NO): YES